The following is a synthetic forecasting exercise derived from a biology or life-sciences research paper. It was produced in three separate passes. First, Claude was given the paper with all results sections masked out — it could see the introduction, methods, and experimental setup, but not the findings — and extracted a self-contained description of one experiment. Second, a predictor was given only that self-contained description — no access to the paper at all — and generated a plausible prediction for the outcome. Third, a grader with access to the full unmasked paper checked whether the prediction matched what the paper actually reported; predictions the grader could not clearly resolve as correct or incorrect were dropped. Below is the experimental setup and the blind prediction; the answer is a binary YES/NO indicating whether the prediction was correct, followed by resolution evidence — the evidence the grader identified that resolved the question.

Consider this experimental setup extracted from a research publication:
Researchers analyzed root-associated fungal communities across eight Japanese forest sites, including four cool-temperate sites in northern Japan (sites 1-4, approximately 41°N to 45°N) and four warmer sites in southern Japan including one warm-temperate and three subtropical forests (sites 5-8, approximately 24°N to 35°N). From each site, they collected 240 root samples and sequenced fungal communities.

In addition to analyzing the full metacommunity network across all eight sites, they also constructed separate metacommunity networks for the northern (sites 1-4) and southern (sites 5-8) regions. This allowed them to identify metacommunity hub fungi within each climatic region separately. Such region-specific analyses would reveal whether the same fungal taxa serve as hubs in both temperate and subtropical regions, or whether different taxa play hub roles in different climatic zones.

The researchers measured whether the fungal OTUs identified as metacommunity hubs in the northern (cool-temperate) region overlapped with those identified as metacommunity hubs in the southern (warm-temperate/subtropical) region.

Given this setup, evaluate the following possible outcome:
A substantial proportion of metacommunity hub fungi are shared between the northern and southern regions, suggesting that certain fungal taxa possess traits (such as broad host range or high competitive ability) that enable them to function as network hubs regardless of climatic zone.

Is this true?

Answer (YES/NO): NO